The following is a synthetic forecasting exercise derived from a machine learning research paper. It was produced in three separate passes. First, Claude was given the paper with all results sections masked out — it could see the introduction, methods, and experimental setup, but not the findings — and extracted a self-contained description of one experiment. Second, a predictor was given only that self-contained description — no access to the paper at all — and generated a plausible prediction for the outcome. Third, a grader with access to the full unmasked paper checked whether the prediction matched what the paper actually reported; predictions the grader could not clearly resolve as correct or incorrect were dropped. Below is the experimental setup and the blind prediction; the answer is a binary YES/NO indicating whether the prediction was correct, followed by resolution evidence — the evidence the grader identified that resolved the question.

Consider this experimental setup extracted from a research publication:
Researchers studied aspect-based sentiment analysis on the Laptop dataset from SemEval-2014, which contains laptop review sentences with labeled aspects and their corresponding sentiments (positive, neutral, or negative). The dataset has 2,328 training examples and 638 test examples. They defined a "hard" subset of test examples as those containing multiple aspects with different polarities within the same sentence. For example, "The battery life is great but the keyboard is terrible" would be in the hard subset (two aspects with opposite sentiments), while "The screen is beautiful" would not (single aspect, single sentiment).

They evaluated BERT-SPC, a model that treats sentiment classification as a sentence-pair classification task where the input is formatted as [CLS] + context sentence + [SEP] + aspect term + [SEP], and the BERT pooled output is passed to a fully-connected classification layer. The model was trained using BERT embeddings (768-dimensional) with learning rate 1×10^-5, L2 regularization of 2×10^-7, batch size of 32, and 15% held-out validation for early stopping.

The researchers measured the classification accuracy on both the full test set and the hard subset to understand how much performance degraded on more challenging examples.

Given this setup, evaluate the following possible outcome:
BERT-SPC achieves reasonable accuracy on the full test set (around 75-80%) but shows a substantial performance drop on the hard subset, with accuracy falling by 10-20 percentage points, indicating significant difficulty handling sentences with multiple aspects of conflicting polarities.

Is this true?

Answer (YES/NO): YES